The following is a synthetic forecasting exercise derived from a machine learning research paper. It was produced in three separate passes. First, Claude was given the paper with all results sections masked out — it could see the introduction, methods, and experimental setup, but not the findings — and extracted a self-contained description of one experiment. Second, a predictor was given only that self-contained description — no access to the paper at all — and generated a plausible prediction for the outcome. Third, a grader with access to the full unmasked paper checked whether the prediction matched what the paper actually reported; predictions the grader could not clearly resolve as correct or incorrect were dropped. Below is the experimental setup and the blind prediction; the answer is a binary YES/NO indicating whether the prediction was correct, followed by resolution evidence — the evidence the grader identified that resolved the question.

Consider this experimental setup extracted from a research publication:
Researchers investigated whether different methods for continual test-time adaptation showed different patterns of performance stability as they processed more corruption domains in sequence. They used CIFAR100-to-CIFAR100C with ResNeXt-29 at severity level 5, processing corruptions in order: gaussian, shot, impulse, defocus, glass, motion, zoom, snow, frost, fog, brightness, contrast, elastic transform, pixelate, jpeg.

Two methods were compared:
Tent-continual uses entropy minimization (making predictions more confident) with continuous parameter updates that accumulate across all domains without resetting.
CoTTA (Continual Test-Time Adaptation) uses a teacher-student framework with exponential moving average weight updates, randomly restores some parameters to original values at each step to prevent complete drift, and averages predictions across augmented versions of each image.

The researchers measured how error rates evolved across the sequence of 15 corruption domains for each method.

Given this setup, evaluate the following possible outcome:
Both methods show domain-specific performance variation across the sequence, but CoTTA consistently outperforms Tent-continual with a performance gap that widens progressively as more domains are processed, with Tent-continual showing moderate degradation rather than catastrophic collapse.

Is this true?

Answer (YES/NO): NO